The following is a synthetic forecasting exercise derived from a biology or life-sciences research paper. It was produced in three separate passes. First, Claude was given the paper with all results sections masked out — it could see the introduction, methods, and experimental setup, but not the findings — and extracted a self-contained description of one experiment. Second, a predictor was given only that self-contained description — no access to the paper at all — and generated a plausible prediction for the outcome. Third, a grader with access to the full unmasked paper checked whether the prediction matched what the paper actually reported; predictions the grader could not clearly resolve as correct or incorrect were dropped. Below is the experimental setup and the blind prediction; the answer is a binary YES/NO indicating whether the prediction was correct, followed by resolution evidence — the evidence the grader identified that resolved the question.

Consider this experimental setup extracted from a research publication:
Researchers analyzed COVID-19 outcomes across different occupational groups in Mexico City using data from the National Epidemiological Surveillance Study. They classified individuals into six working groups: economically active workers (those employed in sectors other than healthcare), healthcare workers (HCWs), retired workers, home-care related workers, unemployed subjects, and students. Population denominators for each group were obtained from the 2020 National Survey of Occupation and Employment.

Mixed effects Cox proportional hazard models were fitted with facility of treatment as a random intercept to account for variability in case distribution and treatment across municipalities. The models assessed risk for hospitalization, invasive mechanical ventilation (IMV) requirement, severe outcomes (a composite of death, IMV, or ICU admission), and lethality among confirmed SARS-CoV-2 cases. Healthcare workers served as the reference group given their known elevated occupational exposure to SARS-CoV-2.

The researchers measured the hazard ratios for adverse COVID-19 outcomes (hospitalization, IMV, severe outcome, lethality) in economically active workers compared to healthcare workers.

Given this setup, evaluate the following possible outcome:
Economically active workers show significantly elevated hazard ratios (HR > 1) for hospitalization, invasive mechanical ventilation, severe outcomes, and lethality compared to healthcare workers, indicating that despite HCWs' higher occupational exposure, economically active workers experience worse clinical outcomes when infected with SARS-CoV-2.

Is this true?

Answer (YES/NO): NO